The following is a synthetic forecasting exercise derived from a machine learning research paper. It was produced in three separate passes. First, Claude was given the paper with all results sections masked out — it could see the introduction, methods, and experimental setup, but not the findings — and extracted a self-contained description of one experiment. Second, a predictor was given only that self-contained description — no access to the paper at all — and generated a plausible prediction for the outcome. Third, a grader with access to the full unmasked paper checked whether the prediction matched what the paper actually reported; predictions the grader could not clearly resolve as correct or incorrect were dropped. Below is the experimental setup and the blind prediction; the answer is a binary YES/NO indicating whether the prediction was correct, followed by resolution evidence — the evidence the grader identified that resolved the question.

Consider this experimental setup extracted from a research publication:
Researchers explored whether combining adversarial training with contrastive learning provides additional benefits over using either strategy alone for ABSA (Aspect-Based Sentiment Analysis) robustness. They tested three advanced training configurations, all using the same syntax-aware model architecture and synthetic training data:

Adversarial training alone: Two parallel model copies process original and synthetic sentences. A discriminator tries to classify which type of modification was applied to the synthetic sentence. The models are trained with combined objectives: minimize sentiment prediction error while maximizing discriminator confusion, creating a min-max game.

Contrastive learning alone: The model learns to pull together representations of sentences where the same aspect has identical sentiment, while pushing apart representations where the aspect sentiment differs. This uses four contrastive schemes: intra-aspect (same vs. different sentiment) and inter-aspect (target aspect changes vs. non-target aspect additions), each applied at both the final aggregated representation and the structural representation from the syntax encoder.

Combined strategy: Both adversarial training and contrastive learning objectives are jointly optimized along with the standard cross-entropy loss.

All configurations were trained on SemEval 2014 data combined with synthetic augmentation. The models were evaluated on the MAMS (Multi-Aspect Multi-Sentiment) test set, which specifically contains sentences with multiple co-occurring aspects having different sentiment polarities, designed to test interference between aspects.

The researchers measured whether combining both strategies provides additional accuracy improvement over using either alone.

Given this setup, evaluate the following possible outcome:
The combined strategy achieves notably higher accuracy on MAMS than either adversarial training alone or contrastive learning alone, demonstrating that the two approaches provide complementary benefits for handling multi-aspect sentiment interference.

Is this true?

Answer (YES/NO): NO